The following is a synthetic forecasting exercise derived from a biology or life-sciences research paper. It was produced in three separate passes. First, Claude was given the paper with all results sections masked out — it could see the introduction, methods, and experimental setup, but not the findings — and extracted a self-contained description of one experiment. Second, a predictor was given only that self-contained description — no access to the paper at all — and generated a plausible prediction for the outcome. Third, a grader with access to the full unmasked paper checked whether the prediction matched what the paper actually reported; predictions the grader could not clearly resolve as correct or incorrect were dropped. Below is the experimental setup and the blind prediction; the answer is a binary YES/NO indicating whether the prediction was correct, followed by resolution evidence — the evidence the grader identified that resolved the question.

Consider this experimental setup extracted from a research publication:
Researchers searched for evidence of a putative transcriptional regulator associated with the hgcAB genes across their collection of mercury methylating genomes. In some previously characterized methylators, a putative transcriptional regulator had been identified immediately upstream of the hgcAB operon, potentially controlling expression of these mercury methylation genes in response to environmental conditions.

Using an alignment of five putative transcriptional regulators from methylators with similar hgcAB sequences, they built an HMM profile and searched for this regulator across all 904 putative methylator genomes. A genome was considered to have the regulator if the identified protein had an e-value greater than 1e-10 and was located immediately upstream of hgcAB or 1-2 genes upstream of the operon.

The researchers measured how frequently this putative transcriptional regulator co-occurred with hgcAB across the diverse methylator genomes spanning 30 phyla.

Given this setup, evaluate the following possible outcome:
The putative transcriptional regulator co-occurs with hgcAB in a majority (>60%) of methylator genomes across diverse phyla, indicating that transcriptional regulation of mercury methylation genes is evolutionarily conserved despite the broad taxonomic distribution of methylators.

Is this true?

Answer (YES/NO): NO